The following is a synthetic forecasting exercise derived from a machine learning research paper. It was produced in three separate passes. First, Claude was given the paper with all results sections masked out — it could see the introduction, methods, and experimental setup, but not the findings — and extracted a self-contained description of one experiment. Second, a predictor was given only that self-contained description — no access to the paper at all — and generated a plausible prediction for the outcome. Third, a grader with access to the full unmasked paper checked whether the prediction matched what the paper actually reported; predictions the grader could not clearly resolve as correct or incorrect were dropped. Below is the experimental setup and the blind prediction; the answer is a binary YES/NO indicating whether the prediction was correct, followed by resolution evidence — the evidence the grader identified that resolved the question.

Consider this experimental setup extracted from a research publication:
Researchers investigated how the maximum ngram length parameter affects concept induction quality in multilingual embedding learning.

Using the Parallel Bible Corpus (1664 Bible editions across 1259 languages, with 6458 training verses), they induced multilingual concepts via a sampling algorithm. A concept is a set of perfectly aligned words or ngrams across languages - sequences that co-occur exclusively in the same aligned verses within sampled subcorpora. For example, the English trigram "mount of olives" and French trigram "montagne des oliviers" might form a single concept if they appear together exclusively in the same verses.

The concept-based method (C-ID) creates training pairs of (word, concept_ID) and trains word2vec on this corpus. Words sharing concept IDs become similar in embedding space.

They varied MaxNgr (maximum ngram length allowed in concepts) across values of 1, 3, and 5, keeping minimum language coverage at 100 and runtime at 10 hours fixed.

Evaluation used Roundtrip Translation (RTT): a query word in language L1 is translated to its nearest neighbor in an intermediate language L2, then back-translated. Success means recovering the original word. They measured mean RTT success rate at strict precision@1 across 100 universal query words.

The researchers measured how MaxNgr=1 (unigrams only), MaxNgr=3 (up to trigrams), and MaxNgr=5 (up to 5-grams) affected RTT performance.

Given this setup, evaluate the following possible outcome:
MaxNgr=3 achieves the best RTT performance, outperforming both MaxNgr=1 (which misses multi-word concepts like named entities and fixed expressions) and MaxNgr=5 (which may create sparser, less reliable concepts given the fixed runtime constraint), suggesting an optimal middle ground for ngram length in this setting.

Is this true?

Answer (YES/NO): YES